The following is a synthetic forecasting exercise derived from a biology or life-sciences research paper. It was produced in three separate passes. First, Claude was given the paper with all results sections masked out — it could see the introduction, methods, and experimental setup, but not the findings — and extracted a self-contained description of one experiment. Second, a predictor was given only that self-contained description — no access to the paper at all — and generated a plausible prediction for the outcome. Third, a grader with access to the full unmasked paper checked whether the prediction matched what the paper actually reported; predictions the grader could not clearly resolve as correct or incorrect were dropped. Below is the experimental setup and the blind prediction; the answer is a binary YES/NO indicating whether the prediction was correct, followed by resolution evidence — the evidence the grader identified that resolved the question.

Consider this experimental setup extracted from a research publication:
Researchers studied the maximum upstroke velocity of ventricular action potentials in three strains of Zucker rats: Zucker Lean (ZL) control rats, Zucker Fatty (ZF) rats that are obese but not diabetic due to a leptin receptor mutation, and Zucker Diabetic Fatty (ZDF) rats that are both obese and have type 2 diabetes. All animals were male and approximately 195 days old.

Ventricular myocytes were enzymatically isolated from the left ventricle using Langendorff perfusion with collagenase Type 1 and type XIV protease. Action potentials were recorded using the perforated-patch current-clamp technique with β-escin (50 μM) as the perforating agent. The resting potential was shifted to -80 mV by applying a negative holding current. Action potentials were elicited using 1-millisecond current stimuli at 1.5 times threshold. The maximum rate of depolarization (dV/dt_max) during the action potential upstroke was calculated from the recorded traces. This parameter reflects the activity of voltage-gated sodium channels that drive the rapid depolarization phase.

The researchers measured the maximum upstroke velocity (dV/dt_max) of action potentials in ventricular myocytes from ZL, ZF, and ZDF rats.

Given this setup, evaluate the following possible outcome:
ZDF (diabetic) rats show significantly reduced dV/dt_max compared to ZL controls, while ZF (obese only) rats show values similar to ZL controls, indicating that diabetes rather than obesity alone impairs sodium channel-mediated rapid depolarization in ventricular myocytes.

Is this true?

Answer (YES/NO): NO